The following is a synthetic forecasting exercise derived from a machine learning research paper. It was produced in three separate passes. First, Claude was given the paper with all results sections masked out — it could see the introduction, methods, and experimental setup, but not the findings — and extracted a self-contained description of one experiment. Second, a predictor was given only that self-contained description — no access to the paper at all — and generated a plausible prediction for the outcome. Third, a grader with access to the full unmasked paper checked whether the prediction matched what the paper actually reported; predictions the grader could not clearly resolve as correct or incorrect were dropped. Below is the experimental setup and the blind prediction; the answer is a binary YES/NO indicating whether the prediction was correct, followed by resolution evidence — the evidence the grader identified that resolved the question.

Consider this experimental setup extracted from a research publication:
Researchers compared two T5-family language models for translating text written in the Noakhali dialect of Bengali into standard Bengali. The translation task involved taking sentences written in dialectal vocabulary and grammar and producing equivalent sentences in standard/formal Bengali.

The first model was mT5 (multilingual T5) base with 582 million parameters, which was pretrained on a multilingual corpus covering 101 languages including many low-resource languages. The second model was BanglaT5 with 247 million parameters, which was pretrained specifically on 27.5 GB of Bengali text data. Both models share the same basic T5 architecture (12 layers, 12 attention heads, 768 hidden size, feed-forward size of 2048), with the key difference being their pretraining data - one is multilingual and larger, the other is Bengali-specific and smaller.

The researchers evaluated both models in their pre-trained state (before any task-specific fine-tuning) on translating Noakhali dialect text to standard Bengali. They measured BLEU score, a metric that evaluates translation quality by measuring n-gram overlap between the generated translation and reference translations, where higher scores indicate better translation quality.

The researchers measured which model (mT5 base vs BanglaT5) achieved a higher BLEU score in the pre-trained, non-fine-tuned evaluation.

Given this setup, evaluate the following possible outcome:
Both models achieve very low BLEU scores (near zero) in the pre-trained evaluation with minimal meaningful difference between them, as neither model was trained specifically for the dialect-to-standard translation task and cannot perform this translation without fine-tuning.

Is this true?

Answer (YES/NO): NO